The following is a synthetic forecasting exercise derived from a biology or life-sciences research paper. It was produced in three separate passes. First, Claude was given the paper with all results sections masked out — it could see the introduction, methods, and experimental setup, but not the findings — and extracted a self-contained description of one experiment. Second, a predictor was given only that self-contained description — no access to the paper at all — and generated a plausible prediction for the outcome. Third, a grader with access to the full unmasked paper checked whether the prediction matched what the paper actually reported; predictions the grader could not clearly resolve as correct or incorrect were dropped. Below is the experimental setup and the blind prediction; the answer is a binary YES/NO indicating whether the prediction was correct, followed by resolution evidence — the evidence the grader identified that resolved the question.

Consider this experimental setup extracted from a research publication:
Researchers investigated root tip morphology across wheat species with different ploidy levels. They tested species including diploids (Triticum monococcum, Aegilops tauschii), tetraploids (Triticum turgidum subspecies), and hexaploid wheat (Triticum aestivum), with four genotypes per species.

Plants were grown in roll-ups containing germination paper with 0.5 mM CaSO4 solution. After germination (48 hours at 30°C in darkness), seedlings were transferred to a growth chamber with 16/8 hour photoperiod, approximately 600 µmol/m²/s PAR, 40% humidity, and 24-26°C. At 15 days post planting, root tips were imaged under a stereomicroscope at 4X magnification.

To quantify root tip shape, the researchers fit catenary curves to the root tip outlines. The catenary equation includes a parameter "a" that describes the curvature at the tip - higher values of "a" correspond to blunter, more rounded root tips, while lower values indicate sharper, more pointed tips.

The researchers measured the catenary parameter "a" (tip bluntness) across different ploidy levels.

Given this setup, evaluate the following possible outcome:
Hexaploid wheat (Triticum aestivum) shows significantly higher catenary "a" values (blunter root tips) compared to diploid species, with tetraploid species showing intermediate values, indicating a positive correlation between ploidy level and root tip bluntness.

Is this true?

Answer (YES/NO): YES